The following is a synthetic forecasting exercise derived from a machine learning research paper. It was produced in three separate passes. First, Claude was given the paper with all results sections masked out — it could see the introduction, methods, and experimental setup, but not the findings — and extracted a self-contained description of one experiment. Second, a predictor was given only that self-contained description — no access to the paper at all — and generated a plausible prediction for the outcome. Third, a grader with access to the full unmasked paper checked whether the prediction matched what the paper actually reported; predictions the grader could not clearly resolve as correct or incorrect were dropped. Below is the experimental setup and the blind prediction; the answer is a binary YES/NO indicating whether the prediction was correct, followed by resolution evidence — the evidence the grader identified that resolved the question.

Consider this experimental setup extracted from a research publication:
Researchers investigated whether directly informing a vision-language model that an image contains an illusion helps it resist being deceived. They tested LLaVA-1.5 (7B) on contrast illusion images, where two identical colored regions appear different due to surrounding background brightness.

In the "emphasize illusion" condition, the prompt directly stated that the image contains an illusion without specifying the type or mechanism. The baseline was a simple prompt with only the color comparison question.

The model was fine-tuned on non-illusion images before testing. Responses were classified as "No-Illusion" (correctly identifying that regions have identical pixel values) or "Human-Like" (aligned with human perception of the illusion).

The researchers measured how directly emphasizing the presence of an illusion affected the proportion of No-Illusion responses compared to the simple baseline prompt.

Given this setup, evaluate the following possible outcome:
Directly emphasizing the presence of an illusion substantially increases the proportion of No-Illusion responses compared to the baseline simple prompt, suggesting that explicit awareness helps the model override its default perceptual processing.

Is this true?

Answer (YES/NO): NO